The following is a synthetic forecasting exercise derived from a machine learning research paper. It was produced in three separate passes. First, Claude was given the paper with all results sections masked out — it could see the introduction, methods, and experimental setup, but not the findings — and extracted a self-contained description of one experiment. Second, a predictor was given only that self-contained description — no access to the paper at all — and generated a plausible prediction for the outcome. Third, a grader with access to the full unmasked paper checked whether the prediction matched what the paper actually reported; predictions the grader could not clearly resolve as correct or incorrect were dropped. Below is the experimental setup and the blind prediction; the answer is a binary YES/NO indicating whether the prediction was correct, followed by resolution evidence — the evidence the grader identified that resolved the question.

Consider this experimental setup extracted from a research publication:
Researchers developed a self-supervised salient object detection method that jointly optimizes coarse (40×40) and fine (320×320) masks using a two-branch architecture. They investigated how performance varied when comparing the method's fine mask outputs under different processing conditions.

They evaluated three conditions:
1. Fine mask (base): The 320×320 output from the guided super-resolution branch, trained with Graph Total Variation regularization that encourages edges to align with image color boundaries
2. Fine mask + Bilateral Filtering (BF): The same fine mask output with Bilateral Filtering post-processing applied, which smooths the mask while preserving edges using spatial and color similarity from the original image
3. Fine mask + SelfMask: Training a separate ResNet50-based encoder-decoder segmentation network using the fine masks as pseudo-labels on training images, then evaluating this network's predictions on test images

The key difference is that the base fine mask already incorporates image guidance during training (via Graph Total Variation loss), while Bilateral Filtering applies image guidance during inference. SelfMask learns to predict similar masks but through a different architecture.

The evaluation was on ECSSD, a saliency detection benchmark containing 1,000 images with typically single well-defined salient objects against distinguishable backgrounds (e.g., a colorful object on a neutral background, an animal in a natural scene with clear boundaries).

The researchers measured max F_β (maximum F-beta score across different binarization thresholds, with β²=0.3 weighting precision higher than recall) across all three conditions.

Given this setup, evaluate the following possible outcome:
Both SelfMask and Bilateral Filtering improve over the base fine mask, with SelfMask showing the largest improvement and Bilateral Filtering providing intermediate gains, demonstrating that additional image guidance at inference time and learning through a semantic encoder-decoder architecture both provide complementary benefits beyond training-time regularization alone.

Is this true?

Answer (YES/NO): NO